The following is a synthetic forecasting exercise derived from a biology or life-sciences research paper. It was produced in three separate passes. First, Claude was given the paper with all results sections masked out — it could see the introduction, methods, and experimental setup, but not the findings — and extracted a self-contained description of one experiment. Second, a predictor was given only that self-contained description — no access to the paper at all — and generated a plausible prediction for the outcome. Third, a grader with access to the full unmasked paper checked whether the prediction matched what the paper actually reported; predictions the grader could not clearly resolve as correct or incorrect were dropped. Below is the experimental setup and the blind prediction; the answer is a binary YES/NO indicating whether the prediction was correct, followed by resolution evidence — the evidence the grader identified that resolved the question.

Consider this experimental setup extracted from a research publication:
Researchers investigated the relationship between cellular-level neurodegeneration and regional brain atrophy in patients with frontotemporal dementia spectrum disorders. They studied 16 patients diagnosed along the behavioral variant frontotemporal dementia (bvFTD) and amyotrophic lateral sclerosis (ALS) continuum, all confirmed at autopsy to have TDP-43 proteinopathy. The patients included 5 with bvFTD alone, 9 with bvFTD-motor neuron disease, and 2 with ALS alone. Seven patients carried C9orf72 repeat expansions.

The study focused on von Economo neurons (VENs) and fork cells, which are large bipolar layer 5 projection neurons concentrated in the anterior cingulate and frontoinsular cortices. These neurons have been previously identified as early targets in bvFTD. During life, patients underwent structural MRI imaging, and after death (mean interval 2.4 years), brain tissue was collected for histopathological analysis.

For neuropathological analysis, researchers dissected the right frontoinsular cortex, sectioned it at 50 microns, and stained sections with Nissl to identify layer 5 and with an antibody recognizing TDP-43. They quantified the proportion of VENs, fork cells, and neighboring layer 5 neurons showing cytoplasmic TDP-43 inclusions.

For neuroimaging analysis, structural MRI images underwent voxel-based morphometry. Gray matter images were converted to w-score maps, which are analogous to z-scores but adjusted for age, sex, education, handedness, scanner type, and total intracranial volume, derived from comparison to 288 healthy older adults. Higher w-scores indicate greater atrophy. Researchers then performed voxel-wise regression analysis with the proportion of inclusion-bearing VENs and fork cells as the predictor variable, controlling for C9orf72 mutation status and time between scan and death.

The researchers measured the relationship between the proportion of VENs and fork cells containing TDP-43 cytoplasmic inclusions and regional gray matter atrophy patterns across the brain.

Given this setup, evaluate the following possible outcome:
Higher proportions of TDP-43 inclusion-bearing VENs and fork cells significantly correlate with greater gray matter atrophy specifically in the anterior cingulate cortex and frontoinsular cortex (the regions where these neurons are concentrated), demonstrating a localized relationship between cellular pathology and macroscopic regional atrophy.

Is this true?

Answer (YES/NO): NO